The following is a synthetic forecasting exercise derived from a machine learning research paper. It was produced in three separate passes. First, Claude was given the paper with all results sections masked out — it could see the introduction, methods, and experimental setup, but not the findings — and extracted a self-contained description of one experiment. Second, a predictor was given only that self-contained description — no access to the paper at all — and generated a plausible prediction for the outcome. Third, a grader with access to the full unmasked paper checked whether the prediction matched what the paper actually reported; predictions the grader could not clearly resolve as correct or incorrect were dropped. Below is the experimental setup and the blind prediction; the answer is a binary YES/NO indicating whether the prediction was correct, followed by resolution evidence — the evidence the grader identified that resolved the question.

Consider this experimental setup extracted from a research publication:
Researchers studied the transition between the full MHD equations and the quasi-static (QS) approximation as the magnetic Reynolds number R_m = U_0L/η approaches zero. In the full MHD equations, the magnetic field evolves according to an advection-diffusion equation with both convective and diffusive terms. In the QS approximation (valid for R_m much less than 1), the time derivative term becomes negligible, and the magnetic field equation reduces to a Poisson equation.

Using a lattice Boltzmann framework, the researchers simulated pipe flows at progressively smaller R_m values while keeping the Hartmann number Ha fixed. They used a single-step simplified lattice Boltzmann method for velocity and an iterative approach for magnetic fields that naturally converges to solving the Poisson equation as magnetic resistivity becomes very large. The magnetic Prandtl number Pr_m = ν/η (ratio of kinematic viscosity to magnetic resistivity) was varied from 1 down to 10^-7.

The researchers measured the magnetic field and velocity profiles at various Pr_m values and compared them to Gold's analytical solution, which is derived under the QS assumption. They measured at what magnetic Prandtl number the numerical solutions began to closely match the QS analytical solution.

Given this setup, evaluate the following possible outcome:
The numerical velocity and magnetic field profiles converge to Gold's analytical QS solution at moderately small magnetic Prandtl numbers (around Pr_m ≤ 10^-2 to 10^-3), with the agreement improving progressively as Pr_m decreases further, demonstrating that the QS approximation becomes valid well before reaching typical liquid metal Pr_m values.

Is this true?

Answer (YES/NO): NO